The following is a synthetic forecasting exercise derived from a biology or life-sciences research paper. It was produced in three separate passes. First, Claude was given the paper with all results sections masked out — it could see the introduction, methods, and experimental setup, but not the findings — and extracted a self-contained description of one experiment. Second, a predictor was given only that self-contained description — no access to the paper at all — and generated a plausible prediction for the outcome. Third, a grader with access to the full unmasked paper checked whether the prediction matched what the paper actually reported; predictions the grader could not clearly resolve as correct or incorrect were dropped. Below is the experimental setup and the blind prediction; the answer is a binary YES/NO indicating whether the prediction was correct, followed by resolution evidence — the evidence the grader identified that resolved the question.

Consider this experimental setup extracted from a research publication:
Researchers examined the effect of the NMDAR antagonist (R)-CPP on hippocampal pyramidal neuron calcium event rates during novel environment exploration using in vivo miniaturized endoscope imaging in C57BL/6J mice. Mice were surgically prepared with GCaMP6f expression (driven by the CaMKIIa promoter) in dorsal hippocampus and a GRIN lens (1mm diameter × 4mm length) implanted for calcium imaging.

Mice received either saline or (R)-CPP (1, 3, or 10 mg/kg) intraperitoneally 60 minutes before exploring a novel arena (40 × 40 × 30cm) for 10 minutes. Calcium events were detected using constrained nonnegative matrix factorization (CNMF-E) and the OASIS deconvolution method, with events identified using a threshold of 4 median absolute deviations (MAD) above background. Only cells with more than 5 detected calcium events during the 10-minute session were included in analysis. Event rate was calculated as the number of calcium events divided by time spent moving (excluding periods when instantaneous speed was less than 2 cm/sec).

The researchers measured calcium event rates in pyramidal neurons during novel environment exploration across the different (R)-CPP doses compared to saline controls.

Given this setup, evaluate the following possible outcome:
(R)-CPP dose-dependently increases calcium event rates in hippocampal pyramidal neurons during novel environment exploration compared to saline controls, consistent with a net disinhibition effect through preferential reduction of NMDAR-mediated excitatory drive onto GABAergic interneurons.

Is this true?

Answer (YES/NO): NO